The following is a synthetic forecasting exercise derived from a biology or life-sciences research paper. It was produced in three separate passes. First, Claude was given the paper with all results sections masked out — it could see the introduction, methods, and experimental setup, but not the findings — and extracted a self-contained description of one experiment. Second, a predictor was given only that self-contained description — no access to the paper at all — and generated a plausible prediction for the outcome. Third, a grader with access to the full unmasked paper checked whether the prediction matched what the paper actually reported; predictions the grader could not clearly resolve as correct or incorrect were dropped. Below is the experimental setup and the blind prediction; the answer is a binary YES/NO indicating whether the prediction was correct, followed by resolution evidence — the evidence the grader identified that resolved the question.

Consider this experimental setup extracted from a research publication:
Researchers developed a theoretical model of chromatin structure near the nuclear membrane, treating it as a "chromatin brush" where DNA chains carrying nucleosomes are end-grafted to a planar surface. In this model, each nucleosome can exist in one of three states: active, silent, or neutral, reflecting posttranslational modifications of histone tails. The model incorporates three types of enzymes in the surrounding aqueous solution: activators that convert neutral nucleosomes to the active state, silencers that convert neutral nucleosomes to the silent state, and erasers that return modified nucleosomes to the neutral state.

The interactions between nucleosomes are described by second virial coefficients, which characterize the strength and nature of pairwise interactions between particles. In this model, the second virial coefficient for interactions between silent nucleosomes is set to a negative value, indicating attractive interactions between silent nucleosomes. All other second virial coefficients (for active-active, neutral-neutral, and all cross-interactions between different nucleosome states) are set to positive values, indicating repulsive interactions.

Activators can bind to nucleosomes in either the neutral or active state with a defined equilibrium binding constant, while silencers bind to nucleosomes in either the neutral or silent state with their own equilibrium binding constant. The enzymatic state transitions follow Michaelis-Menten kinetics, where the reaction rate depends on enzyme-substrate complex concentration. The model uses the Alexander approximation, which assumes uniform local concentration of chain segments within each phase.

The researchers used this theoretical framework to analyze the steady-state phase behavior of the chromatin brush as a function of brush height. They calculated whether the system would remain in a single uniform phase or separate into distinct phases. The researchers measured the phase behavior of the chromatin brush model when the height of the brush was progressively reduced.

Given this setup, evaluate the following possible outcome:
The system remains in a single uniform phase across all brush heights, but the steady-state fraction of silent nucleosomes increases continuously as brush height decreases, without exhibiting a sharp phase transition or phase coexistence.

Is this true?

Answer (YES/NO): NO